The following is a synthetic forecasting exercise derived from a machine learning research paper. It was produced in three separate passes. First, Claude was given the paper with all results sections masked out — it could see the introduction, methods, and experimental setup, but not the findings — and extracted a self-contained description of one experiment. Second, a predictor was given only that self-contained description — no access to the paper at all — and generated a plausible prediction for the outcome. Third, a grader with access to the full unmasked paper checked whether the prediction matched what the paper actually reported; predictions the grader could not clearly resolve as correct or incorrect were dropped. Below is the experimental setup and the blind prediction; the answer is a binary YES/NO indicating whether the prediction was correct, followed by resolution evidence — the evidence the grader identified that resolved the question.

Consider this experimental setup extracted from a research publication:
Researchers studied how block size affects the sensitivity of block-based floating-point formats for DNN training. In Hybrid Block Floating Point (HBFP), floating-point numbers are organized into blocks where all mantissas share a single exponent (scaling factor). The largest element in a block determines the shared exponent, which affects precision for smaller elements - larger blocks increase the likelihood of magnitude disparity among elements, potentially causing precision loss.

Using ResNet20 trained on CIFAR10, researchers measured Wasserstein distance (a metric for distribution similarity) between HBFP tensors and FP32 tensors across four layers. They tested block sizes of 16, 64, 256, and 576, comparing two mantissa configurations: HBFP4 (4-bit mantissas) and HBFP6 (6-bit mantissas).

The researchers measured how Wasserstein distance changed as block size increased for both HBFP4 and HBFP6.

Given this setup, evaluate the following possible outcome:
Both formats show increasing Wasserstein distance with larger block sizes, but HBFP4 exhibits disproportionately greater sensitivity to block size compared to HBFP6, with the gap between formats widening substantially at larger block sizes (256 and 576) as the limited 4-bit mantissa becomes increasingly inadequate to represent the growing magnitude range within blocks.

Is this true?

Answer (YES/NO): NO